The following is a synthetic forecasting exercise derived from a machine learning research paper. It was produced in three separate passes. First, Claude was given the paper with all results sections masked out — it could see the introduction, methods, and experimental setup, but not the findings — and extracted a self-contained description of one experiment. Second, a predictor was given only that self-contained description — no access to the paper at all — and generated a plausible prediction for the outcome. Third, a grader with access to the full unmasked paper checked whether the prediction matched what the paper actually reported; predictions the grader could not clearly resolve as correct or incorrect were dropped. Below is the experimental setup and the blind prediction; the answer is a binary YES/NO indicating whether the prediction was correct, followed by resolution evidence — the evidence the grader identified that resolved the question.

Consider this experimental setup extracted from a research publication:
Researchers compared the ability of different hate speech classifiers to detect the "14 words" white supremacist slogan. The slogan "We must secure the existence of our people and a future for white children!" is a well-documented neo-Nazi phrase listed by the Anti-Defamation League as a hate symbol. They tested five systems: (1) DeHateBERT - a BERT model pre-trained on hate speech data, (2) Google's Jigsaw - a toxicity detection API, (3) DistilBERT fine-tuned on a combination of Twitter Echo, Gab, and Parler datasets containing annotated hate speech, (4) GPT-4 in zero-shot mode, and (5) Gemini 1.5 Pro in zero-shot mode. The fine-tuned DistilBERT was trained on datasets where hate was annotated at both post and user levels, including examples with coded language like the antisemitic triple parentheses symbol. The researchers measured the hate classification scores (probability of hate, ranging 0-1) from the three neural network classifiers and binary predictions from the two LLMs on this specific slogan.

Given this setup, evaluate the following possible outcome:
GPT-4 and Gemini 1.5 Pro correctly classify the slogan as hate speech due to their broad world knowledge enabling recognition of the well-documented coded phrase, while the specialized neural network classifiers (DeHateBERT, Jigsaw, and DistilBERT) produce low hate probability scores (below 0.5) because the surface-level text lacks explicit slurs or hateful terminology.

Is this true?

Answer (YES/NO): YES